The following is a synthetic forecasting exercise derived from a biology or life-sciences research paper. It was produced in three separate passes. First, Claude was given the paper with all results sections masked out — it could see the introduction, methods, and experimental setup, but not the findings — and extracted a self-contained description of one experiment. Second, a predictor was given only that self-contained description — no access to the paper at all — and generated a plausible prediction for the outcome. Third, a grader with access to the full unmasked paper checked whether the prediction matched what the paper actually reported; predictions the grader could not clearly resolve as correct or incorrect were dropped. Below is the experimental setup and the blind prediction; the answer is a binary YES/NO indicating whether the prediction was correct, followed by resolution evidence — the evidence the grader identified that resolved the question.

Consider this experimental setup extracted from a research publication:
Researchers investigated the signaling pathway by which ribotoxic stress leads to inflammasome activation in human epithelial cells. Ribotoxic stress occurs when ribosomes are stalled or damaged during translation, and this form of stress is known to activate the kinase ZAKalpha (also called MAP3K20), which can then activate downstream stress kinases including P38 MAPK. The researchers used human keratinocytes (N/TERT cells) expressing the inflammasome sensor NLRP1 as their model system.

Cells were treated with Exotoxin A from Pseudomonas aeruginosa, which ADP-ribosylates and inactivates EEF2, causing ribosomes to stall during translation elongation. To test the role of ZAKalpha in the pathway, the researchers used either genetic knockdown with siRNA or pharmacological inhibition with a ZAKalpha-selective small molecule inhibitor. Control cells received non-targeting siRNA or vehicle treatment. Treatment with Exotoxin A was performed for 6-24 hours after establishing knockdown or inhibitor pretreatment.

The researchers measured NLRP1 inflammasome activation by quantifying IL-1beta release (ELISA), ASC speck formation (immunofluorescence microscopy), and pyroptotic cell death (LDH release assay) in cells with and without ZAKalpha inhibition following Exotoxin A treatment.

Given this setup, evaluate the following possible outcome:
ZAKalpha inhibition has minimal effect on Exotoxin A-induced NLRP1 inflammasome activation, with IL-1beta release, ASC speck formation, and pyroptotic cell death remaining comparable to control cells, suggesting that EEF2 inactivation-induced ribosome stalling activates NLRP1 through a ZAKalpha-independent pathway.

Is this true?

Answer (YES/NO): NO